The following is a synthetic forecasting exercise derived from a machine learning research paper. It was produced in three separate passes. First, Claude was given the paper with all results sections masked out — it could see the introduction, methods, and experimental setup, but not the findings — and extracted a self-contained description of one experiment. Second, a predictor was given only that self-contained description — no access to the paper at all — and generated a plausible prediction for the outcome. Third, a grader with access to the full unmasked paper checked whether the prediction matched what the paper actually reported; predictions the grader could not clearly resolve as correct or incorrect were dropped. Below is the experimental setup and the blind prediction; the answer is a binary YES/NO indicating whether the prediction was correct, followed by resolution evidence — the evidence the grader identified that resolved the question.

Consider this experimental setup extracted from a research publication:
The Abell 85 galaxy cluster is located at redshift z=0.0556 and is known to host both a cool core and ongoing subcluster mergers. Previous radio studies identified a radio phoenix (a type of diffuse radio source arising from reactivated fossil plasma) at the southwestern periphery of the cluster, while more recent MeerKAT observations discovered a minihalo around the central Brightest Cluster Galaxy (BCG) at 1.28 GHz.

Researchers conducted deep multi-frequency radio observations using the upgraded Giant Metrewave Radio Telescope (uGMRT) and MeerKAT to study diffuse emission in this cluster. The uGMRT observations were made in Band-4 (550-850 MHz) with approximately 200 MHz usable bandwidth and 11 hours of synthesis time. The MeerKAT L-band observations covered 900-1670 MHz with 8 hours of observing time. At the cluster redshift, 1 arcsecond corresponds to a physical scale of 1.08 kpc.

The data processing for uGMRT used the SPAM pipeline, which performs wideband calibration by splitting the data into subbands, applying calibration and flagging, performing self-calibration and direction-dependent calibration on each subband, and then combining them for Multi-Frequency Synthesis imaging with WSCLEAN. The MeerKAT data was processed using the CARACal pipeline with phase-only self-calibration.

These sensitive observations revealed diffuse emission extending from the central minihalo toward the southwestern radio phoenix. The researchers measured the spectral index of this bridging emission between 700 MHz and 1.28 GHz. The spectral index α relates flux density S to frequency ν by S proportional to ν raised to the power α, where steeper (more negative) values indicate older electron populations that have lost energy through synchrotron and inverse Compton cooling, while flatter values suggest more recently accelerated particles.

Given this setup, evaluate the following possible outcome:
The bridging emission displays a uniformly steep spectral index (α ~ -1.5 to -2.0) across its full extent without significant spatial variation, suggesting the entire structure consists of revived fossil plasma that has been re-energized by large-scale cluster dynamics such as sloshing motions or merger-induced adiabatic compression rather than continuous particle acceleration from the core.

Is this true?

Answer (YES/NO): NO